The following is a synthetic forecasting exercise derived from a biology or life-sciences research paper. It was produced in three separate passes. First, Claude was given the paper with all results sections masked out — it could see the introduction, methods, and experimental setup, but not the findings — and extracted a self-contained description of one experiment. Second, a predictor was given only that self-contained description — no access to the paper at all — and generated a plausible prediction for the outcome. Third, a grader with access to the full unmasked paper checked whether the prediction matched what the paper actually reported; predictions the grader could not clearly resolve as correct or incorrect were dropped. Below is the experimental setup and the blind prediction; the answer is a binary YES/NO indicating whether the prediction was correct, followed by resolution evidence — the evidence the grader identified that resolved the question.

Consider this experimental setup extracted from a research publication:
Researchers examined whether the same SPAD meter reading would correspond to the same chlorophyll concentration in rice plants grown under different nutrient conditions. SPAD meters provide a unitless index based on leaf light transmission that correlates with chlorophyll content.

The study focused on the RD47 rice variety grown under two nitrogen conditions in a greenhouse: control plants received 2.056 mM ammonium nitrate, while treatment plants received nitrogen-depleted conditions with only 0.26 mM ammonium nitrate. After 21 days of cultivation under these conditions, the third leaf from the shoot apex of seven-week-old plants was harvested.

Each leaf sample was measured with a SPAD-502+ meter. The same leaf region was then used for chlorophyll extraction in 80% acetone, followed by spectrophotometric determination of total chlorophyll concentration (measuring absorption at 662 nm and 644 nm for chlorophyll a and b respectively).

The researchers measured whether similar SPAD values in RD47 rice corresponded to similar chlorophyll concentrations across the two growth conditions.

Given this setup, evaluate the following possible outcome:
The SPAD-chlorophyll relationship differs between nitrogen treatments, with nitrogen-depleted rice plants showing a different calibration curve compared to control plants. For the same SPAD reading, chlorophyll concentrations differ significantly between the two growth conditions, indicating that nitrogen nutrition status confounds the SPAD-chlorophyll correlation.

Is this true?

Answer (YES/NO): YES